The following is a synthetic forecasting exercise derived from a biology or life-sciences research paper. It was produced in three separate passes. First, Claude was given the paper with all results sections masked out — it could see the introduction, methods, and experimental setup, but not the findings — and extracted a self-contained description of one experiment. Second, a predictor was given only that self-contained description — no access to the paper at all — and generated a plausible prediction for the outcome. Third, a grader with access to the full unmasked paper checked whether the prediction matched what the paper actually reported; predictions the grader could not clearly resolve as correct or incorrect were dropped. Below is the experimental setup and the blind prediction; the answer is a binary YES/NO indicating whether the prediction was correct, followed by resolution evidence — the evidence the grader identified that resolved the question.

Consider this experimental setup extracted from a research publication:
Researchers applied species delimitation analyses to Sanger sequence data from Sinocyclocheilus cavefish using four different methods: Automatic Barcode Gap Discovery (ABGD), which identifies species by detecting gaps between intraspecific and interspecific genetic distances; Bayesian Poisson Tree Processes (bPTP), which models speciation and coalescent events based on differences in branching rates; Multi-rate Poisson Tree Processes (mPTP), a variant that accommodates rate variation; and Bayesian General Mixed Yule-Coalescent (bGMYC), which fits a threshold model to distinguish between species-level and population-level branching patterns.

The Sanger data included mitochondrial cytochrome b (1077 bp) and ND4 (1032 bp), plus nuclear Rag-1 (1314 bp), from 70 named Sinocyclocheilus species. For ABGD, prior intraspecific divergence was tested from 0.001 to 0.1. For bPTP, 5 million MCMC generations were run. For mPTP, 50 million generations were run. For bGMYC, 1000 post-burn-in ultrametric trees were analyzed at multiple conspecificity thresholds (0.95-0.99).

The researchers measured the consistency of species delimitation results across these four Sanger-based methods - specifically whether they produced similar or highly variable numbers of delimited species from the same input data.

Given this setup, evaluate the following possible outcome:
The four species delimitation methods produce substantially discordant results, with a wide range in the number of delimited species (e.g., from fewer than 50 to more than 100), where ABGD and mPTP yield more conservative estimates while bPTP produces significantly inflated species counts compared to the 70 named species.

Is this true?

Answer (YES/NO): NO